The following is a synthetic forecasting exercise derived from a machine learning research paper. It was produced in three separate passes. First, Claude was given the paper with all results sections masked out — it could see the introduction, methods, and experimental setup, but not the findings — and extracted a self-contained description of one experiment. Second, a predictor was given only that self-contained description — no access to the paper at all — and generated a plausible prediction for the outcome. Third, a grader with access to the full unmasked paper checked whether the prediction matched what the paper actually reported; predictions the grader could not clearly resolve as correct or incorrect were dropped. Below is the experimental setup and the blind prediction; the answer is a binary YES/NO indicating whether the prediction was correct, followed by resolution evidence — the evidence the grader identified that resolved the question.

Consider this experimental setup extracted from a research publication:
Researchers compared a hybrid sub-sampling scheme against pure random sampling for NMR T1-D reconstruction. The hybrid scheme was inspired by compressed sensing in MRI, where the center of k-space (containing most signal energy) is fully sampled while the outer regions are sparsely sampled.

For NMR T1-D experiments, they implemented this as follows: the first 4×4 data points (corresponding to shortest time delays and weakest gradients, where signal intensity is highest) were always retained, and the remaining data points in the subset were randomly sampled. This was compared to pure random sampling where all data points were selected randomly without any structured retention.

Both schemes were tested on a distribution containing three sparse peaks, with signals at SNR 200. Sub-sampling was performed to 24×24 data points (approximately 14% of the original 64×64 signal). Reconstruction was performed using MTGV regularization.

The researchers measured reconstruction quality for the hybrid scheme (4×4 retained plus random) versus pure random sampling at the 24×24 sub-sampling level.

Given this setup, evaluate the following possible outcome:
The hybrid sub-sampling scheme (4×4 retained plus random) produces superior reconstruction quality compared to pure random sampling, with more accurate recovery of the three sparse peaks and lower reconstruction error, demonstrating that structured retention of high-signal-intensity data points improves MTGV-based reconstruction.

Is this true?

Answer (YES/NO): NO